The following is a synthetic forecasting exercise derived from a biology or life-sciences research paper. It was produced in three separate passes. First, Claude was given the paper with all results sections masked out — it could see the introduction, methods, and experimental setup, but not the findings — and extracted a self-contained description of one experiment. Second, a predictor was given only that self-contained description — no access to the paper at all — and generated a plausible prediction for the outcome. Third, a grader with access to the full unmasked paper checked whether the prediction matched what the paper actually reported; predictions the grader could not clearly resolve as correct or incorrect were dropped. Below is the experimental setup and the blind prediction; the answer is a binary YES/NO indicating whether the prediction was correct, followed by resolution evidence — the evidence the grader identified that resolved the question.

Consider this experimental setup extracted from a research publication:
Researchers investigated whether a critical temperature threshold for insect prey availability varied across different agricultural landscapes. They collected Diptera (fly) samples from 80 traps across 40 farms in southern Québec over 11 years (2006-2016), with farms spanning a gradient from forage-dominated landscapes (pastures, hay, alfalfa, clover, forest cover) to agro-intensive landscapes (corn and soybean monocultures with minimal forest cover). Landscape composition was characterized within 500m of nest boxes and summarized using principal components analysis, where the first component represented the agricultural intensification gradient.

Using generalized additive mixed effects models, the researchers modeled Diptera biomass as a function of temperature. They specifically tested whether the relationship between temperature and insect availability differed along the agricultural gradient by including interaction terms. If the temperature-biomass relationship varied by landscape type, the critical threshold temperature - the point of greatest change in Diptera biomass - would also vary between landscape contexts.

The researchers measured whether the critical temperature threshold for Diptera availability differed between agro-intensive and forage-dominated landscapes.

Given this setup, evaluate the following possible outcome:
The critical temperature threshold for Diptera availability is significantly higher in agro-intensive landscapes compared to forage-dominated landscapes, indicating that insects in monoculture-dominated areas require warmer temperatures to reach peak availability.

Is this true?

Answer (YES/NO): NO